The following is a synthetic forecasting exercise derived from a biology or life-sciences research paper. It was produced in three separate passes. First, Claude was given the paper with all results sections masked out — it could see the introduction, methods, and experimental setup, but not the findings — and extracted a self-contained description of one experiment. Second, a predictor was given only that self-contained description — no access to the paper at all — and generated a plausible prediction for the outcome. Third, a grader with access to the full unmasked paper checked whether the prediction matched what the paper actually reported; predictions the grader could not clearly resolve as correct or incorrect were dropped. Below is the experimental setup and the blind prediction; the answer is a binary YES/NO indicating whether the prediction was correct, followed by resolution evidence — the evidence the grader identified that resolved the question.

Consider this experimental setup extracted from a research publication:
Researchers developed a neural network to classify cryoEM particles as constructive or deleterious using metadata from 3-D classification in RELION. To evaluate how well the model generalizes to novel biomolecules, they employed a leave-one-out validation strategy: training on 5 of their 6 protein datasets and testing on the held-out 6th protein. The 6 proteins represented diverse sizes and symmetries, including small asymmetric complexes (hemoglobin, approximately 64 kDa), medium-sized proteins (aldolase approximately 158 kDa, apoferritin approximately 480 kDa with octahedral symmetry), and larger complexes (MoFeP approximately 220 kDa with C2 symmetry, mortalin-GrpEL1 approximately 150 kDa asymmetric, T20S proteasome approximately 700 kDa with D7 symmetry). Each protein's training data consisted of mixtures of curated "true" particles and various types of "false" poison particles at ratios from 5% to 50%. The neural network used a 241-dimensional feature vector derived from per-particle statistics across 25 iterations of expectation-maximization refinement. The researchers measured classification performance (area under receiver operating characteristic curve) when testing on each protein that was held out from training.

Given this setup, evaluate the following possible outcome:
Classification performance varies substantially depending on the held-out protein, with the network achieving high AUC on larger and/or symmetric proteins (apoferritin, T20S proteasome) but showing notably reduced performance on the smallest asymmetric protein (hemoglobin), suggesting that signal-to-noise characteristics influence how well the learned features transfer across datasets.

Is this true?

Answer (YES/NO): NO